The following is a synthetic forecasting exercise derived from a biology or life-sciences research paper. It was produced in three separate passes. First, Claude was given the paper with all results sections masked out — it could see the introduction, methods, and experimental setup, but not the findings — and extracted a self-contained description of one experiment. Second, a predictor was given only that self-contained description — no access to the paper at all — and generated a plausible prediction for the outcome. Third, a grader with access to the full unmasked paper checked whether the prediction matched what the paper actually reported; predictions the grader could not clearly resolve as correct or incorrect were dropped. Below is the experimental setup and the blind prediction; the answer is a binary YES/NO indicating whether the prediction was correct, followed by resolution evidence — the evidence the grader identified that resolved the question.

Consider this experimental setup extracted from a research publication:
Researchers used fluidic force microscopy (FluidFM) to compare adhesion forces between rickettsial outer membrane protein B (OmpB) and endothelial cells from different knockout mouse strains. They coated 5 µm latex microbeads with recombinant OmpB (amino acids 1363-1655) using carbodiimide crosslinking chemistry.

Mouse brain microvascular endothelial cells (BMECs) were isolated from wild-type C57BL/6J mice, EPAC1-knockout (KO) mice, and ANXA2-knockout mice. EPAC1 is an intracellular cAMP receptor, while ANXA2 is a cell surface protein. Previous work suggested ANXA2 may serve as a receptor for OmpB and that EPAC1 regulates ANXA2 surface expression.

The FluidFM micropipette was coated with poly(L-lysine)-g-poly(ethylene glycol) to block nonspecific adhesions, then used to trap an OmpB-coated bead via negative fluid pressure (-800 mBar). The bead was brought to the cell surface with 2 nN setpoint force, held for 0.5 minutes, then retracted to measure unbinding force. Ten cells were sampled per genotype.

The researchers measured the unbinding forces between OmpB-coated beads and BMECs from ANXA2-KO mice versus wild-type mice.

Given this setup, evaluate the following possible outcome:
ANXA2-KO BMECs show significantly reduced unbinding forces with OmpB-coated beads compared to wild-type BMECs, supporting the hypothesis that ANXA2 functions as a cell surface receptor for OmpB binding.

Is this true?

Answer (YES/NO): YES